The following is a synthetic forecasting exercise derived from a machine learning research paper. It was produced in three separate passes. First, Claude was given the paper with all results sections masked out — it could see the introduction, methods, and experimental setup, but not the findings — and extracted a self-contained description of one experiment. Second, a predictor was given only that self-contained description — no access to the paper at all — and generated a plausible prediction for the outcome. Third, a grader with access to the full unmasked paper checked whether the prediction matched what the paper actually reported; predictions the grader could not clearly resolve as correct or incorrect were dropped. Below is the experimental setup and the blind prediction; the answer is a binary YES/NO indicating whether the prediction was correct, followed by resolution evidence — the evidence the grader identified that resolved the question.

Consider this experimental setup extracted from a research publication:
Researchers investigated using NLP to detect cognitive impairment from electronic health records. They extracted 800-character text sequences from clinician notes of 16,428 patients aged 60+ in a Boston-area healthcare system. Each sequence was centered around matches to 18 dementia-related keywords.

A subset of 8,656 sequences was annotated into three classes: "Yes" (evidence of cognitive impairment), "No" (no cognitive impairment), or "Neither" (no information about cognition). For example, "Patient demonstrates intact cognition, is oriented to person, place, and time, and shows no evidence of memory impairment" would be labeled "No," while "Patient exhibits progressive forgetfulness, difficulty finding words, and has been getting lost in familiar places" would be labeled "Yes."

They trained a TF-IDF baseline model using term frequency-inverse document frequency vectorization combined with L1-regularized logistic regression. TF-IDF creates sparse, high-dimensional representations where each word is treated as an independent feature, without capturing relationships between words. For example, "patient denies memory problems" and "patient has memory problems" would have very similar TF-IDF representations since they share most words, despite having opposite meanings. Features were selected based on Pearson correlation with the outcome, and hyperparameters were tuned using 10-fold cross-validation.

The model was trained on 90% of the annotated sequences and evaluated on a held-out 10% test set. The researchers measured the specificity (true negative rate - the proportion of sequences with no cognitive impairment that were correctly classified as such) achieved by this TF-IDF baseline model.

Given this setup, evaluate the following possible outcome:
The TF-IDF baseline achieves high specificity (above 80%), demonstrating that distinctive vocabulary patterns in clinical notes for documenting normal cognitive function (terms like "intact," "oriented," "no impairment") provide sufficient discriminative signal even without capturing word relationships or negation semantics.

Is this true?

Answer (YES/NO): YES